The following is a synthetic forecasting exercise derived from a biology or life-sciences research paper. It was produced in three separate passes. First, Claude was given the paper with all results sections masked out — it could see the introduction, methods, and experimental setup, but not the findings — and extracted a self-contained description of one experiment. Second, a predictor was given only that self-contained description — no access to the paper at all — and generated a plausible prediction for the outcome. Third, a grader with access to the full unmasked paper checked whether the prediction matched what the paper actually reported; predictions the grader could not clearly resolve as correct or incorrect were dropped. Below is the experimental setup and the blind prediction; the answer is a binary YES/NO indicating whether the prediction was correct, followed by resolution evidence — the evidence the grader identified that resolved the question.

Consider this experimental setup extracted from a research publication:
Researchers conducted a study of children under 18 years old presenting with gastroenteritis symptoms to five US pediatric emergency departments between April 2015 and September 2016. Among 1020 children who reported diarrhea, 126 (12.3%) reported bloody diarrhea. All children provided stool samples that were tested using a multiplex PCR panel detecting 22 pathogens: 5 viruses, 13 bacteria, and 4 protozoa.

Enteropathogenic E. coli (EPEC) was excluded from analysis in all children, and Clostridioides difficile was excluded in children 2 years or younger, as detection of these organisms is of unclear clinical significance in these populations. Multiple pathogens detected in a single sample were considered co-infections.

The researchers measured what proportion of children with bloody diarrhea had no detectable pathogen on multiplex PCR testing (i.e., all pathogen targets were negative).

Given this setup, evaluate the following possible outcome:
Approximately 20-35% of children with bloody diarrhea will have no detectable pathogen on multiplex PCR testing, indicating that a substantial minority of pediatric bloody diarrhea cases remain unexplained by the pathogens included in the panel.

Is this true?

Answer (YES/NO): NO